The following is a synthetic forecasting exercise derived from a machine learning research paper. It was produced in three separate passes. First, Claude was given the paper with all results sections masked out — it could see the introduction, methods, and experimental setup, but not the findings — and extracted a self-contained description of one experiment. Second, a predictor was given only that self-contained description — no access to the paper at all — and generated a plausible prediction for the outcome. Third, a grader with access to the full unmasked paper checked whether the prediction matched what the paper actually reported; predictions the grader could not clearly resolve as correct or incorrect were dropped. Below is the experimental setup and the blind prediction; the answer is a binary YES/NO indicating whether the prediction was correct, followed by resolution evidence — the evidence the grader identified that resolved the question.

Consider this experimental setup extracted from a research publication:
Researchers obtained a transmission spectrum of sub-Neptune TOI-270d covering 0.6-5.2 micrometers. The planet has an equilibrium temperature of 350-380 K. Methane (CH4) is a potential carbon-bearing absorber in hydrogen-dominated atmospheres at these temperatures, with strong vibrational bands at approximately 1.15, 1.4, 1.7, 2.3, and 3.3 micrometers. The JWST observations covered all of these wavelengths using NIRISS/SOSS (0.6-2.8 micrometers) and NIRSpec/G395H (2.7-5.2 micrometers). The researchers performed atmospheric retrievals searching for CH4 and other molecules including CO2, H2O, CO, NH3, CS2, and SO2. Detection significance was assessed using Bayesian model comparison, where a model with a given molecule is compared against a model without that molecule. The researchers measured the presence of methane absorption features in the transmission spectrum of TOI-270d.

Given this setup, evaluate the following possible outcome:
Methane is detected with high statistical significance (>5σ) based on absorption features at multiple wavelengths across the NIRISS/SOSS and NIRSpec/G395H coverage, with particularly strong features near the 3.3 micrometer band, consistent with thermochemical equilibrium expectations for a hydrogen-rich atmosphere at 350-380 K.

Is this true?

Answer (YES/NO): NO